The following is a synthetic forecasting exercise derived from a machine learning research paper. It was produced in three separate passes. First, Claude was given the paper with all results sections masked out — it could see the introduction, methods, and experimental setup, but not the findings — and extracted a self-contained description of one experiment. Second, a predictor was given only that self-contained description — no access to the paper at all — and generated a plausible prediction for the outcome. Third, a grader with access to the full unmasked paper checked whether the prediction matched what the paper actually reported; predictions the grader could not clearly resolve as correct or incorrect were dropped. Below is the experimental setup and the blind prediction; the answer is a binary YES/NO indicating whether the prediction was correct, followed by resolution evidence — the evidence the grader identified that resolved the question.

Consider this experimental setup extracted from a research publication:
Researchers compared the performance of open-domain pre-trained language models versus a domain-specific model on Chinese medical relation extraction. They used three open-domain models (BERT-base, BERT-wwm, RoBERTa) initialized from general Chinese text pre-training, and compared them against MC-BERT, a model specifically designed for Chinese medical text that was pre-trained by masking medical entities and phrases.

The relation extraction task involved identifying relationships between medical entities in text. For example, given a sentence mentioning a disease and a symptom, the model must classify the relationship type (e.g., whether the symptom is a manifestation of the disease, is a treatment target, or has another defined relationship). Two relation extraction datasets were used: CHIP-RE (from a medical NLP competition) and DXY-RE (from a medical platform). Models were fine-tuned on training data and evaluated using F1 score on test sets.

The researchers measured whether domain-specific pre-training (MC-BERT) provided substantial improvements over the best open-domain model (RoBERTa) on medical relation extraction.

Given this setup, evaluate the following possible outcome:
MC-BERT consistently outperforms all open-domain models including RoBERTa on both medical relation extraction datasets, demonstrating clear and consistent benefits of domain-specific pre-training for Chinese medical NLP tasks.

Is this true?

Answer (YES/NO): NO